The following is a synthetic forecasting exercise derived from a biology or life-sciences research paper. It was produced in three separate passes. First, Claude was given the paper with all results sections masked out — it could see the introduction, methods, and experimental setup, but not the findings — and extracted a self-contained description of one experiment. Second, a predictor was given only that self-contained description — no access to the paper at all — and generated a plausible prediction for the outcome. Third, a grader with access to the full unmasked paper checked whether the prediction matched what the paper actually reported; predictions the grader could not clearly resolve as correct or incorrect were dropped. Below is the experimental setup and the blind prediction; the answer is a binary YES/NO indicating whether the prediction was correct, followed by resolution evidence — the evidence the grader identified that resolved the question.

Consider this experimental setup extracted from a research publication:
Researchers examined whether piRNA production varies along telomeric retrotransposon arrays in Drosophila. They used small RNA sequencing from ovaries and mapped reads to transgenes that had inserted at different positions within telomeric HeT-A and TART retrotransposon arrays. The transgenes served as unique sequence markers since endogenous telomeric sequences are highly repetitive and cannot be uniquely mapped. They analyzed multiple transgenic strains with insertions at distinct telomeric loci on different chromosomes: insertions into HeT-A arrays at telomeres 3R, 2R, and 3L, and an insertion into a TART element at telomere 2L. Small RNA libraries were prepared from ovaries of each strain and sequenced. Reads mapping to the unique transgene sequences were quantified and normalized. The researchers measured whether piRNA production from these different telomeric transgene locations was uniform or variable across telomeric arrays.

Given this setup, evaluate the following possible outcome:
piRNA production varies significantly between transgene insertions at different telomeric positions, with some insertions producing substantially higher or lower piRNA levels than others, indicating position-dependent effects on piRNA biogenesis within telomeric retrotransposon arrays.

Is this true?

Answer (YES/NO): YES